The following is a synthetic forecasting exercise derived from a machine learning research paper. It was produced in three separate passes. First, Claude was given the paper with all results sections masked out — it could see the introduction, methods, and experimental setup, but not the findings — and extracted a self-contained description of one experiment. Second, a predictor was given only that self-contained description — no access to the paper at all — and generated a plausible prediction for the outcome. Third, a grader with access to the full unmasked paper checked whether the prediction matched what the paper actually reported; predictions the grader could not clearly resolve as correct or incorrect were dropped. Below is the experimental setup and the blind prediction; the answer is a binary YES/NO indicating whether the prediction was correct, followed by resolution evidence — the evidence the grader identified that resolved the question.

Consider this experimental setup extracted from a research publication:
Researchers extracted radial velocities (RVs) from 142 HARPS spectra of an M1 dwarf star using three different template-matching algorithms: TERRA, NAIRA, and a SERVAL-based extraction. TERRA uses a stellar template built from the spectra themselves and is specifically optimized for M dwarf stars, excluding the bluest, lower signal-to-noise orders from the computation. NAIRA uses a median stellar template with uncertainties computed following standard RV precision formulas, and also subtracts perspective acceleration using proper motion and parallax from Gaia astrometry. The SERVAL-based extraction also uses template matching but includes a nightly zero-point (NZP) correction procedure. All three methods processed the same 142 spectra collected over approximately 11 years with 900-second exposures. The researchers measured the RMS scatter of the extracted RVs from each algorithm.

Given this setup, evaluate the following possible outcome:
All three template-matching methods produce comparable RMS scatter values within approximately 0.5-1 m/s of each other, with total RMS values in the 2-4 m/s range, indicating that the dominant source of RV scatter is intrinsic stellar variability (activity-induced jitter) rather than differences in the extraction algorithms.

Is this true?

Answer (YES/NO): YES